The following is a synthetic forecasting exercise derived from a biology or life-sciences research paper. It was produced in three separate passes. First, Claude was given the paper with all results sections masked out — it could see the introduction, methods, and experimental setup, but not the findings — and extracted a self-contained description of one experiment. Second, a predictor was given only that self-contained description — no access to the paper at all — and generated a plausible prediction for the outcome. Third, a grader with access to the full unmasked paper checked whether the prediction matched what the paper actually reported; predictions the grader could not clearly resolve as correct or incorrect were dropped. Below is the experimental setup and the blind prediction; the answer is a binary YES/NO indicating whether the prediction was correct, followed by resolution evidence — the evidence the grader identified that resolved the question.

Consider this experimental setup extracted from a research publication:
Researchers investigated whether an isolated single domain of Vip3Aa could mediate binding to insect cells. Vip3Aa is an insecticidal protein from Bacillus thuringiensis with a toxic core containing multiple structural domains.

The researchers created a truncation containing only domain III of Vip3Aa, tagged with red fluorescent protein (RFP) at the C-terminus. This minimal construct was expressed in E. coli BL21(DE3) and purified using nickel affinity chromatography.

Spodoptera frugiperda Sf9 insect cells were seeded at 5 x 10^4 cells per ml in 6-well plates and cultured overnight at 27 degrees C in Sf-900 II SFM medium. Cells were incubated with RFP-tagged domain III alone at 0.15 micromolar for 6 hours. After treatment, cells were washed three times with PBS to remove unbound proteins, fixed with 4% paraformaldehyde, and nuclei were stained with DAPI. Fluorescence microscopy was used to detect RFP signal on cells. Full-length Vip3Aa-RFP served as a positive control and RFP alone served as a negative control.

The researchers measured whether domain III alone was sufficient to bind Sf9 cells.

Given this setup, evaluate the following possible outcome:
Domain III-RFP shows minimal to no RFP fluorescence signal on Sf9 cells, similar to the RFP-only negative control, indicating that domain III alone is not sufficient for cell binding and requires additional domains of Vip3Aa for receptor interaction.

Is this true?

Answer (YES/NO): NO